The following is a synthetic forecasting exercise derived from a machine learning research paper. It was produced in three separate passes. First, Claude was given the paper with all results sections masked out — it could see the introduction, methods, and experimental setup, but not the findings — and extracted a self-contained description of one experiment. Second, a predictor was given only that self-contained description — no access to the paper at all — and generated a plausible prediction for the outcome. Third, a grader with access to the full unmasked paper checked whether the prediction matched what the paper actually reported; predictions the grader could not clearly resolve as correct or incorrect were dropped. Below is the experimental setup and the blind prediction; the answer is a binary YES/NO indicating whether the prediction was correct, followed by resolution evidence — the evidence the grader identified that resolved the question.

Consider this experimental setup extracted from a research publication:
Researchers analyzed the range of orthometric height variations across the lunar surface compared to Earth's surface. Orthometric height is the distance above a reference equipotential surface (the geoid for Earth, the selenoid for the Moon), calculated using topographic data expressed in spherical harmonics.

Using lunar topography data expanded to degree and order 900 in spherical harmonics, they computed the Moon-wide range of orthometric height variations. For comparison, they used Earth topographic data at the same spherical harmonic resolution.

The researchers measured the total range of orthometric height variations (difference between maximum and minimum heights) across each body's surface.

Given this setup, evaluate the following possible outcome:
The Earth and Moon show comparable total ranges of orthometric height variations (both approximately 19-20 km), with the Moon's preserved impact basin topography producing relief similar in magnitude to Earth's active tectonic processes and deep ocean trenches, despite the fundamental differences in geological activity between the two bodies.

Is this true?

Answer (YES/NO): NO